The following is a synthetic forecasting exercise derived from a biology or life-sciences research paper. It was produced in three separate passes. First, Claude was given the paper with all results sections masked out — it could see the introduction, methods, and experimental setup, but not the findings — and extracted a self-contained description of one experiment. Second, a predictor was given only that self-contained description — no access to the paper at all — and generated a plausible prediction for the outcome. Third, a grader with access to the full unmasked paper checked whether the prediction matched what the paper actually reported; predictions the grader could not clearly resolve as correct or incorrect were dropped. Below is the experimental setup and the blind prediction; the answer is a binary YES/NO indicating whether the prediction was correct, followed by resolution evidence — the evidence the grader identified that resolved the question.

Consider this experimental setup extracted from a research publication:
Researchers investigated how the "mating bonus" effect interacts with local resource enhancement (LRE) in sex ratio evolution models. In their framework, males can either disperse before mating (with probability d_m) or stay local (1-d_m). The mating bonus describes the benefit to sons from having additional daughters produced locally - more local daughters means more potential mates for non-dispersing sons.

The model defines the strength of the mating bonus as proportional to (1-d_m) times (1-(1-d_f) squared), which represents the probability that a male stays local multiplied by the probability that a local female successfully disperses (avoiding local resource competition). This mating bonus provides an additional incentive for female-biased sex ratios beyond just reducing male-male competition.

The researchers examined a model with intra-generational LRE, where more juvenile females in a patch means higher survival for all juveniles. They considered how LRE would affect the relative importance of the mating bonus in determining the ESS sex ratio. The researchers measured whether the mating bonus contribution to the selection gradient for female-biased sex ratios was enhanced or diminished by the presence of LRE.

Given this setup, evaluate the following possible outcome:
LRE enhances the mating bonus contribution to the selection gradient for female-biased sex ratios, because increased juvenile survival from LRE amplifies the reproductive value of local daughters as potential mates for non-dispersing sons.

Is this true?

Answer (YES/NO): YES